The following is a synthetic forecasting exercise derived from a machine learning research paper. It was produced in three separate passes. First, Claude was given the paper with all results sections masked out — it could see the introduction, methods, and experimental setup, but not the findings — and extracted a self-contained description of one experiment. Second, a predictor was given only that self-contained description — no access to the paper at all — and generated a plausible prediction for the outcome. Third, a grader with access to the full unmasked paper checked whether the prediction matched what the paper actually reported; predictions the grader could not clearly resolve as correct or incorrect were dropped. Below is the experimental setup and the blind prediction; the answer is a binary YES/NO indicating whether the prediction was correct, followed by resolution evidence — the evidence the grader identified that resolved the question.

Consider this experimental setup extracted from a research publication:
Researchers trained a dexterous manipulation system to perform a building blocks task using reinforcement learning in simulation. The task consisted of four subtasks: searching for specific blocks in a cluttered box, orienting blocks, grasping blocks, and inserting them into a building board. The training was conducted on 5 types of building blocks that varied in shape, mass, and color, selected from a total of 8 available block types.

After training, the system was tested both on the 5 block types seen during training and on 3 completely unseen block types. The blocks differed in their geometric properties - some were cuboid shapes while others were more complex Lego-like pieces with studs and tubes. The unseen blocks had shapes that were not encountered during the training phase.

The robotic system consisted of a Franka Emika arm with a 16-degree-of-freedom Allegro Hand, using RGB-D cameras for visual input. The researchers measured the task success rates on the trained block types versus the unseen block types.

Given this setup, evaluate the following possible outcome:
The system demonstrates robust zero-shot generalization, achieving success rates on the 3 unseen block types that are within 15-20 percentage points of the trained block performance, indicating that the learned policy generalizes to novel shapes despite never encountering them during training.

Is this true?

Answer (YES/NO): NO